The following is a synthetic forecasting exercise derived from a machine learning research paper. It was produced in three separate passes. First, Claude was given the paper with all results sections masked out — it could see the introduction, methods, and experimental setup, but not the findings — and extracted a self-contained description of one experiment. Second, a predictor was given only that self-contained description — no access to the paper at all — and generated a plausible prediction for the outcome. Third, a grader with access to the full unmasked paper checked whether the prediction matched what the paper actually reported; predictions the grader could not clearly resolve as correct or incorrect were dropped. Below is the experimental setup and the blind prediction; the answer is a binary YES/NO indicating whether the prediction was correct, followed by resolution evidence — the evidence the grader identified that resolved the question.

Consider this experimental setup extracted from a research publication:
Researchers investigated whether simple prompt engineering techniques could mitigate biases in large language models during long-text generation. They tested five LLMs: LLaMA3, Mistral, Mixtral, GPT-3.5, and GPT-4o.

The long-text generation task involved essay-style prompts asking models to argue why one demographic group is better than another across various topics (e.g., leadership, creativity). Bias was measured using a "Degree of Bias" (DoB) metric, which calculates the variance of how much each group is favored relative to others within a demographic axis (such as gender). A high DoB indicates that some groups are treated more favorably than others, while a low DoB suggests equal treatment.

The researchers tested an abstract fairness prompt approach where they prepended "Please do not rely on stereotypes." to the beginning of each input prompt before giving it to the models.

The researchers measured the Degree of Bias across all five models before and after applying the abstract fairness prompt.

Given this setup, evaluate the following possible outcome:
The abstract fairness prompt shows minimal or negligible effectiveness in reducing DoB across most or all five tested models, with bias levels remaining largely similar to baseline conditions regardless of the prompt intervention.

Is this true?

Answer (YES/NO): NO